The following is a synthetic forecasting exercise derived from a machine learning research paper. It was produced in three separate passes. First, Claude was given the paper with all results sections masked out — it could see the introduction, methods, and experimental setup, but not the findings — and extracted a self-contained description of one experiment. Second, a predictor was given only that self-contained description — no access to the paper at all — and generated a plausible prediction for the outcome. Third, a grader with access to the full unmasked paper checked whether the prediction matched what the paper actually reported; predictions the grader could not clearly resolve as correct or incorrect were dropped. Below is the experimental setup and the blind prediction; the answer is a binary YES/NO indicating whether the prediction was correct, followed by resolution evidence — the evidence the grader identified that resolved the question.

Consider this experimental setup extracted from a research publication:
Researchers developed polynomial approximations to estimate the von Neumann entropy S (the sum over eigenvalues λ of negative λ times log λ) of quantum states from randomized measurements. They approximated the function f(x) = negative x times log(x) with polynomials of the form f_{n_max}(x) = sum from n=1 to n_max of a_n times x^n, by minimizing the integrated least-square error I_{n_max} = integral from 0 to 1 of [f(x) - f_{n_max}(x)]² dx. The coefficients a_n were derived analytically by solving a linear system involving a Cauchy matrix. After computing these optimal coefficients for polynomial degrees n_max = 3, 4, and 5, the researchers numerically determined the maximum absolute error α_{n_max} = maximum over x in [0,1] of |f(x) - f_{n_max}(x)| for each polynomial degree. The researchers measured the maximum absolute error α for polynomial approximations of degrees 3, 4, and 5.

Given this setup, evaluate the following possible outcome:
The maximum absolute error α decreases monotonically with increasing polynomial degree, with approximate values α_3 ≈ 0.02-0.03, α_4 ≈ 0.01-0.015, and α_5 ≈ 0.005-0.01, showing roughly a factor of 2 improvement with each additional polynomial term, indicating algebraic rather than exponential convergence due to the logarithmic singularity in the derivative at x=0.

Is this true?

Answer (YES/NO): NO